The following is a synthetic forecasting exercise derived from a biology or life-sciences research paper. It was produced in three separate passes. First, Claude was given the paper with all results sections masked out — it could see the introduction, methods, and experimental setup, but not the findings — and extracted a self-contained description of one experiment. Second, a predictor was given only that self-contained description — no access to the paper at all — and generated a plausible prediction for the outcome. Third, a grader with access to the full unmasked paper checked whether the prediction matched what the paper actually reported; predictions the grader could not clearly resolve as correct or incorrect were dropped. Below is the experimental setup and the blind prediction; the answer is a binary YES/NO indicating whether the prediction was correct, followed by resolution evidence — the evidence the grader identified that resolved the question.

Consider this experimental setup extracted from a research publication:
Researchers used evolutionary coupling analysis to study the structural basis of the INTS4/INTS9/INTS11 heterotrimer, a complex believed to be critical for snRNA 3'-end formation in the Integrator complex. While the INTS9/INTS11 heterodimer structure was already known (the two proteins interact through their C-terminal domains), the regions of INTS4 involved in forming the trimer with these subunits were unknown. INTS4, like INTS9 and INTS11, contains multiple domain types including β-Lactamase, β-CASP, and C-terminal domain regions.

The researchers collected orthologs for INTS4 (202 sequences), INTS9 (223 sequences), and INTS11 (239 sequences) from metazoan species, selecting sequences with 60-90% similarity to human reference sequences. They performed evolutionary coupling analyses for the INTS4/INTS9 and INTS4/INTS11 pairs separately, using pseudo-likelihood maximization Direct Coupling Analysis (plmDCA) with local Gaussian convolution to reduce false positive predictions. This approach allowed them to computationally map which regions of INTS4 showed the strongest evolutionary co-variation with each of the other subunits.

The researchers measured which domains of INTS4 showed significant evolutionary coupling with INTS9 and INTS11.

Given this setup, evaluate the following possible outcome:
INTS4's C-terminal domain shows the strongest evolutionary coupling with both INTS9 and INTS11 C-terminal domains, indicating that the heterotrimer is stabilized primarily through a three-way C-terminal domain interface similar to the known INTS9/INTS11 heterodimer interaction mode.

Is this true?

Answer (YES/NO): NO